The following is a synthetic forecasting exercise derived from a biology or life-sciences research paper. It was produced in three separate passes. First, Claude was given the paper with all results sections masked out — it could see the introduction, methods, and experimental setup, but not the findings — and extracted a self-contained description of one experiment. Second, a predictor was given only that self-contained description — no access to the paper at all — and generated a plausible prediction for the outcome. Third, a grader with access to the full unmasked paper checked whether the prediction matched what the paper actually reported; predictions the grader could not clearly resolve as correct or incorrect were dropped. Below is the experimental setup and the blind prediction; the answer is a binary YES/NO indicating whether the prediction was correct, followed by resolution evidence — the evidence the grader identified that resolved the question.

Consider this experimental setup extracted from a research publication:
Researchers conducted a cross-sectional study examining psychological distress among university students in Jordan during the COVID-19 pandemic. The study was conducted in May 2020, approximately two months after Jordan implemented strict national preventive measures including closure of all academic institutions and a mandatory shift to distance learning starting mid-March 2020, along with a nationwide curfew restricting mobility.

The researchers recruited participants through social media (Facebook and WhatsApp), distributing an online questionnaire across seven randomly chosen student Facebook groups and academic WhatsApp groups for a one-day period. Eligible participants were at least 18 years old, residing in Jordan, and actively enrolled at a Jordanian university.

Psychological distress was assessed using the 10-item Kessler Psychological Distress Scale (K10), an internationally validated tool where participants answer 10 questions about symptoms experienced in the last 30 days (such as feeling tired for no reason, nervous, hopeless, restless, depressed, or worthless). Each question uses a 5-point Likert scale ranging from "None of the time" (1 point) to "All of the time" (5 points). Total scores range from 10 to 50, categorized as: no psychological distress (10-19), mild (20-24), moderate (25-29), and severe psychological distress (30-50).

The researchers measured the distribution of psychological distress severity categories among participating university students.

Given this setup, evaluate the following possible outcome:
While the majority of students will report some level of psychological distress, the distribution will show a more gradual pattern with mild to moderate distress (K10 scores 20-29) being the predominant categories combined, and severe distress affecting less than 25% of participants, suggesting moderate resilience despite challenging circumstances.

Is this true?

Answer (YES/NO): NO